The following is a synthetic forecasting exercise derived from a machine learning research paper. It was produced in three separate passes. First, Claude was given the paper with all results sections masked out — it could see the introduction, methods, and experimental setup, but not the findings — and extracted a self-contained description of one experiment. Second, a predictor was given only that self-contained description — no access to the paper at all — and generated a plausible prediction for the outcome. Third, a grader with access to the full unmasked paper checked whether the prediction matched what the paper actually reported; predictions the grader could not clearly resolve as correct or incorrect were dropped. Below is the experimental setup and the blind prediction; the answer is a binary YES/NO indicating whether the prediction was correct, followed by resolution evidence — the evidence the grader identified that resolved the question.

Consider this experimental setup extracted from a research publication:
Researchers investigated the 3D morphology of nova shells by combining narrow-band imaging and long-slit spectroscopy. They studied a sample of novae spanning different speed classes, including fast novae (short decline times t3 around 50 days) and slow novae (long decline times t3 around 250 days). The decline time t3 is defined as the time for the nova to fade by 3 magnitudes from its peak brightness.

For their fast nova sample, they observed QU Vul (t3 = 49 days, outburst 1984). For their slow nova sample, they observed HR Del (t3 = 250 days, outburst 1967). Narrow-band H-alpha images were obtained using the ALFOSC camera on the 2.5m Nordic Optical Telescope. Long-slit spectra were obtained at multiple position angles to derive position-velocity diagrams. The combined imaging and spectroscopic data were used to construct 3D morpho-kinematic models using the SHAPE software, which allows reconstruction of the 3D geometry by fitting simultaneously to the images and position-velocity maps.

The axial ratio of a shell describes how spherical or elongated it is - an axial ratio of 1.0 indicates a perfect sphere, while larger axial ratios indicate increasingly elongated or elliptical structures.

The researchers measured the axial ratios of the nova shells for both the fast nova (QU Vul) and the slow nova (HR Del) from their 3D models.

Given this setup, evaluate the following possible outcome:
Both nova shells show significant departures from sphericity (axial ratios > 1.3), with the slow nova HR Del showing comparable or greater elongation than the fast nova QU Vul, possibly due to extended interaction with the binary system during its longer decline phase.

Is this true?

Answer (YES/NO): NO